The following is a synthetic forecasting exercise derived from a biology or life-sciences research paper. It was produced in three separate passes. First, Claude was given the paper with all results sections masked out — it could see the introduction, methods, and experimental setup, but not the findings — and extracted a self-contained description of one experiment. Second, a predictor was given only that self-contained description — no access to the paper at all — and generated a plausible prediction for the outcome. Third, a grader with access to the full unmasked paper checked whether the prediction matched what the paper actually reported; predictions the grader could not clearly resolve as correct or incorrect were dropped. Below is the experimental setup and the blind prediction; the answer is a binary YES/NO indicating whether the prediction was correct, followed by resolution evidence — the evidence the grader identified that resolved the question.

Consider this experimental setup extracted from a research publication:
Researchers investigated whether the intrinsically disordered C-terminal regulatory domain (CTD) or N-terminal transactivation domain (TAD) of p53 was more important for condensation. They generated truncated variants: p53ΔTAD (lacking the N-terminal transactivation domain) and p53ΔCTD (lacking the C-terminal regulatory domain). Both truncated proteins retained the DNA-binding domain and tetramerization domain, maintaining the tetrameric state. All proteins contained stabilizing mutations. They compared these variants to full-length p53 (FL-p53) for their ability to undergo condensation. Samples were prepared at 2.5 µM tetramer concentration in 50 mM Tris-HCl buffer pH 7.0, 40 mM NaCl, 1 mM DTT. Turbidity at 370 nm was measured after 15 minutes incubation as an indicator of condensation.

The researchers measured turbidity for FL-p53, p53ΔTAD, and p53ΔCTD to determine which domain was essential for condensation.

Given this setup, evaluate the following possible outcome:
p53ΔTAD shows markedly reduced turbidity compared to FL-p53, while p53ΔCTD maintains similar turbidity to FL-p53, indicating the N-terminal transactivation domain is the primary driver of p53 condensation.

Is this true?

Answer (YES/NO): NO